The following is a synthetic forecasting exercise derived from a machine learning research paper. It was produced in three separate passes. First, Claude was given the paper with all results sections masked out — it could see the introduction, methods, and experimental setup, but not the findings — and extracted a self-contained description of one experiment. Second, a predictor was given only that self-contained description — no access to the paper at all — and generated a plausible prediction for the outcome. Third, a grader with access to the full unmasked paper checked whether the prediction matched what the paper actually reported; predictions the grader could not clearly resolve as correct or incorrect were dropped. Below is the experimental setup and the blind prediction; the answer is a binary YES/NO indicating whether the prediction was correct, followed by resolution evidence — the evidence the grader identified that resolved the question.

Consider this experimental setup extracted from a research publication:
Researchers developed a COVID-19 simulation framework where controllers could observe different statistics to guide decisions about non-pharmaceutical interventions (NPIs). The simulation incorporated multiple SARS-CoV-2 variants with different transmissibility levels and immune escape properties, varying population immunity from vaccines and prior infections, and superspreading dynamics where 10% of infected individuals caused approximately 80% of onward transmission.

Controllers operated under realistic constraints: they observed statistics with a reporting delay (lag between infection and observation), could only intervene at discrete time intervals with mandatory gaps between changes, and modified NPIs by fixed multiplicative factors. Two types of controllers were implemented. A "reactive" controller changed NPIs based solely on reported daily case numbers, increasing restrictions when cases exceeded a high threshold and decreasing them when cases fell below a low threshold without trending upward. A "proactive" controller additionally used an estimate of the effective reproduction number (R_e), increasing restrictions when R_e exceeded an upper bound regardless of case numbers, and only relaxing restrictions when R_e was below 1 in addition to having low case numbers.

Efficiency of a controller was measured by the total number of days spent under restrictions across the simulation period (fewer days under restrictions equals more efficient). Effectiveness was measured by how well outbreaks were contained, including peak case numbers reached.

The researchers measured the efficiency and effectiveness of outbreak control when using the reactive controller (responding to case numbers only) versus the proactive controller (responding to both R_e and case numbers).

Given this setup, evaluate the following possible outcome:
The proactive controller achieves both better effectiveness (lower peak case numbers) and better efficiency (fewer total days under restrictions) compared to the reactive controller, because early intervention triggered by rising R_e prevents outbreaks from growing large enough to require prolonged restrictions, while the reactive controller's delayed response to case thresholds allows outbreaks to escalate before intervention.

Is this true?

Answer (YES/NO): YES